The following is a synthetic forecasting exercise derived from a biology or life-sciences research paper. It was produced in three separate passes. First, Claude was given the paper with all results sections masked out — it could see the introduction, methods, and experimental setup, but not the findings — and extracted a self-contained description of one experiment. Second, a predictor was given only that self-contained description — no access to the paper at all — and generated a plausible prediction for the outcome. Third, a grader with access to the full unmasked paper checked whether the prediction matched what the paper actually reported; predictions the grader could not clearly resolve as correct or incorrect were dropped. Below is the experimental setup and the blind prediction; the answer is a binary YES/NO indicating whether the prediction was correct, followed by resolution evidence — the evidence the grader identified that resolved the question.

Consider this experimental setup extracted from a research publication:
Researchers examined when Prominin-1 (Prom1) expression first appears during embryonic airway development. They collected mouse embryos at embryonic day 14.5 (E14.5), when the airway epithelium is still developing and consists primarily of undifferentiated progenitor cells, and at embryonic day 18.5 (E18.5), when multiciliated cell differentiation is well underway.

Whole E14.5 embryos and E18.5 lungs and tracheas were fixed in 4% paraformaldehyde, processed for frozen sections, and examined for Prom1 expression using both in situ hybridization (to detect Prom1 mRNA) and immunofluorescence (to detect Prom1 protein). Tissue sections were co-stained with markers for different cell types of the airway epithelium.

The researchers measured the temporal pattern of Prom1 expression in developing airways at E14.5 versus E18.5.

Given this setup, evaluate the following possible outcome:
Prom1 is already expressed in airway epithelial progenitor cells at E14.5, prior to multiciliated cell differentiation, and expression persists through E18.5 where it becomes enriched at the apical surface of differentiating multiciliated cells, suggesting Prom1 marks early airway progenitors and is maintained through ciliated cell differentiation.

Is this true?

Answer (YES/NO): YES